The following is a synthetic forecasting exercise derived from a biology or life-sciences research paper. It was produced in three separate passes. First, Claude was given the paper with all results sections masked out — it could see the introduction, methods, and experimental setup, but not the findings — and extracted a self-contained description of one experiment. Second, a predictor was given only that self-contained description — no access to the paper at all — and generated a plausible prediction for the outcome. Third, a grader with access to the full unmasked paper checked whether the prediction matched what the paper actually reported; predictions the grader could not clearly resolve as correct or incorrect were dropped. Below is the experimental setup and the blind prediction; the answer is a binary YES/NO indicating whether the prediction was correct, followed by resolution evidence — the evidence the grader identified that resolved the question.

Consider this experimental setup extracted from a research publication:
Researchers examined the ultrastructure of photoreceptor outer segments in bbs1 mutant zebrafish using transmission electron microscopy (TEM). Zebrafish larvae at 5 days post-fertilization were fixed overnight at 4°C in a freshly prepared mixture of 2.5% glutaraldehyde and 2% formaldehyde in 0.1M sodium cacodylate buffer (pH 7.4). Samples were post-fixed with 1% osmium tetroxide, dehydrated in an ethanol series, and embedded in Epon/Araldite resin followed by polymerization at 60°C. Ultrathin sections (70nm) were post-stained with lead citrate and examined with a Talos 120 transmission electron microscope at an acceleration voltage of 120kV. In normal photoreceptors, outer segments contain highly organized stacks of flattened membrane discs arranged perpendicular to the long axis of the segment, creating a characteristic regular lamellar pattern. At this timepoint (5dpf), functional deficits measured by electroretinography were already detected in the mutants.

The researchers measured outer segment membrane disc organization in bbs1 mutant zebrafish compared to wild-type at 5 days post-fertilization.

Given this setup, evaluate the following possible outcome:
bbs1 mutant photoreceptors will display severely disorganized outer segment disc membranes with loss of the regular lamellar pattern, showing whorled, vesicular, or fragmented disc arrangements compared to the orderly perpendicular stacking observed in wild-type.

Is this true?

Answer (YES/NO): NO